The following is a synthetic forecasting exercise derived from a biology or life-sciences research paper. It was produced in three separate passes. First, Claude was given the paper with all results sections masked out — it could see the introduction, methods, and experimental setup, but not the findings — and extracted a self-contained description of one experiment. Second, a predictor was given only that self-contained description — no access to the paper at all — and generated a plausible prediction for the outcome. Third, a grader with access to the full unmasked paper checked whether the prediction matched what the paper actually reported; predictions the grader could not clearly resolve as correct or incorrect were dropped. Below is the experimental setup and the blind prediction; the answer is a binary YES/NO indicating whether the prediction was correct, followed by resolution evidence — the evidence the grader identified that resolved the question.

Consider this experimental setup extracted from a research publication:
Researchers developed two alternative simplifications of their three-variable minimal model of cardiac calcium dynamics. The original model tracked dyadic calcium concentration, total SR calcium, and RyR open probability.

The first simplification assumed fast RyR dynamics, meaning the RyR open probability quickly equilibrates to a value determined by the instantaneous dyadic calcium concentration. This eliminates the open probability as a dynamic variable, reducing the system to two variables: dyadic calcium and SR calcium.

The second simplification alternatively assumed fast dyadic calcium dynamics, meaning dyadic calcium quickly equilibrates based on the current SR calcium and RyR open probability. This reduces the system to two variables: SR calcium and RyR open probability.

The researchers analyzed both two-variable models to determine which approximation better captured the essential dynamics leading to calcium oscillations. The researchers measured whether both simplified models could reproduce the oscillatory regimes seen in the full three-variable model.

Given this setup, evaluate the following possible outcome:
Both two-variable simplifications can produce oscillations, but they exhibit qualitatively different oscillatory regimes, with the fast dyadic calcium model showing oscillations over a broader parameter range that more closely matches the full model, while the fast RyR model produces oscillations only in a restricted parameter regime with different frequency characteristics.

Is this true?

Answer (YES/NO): NO